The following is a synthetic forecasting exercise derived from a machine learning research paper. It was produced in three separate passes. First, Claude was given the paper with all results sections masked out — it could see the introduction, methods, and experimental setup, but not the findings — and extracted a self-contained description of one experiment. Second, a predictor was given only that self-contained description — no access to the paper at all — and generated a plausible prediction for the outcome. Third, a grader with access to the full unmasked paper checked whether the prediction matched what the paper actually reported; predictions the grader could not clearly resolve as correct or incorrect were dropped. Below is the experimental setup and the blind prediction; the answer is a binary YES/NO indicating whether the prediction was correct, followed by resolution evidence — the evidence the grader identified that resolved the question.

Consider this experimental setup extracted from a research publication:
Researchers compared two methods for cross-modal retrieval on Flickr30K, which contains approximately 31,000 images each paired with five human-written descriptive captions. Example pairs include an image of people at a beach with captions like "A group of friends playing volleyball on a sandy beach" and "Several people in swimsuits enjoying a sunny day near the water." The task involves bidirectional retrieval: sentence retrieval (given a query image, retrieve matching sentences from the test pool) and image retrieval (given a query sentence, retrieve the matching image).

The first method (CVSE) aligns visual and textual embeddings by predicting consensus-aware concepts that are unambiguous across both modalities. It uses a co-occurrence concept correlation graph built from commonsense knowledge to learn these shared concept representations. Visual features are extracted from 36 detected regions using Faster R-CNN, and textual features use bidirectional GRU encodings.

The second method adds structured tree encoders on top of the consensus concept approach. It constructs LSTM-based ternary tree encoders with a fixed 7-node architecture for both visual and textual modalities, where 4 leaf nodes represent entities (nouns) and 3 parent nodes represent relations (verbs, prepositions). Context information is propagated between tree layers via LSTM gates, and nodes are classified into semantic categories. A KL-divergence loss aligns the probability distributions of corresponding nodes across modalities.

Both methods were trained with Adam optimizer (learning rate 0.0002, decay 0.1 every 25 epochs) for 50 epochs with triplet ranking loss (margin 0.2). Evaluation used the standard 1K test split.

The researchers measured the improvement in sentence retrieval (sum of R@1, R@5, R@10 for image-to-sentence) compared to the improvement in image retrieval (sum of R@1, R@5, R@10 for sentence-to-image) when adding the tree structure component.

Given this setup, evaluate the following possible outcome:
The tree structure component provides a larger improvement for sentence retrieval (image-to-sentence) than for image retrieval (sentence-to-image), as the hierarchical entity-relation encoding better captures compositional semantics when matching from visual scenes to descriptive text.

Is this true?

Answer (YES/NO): NO